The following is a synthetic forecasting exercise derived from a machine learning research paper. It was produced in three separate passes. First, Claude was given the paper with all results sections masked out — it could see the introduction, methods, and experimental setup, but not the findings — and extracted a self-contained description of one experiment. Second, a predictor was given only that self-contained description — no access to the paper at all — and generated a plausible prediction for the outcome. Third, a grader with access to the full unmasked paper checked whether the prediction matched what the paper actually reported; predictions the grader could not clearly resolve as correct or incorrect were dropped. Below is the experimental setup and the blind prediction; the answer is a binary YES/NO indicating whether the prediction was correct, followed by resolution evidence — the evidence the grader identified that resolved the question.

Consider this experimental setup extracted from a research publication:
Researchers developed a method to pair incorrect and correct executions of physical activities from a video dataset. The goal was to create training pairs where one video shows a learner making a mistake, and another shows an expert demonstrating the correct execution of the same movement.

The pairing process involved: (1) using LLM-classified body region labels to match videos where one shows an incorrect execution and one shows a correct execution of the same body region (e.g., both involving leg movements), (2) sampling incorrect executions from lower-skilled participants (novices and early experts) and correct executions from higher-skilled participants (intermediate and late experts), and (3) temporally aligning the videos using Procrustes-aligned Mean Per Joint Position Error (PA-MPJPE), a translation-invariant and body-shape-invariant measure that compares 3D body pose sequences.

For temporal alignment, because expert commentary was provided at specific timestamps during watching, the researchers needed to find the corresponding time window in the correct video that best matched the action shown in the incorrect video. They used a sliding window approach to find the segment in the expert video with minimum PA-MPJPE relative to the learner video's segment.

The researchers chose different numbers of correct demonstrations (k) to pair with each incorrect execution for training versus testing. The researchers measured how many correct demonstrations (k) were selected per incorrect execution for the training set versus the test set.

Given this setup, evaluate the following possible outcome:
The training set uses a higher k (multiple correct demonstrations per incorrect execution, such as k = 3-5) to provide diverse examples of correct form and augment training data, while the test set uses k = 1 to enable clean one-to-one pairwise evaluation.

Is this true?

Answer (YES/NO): YES